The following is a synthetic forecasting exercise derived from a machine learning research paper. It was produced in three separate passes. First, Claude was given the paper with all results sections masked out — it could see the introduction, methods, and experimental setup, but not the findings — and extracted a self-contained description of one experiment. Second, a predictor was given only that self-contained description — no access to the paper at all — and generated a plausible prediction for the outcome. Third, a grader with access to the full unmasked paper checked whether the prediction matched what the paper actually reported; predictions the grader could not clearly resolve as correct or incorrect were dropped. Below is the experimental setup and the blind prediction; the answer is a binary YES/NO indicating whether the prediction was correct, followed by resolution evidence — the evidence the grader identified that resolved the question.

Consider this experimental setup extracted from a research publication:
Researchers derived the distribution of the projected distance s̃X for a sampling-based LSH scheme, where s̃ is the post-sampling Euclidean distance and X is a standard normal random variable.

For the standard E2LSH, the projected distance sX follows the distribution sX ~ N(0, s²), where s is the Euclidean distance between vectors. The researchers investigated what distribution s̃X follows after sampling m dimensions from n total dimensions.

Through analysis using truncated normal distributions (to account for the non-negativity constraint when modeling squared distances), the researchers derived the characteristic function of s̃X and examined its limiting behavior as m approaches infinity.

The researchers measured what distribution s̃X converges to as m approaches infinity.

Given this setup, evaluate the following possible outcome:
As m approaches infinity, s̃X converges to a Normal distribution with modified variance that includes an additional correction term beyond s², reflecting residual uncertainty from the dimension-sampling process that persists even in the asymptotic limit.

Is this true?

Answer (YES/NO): NO